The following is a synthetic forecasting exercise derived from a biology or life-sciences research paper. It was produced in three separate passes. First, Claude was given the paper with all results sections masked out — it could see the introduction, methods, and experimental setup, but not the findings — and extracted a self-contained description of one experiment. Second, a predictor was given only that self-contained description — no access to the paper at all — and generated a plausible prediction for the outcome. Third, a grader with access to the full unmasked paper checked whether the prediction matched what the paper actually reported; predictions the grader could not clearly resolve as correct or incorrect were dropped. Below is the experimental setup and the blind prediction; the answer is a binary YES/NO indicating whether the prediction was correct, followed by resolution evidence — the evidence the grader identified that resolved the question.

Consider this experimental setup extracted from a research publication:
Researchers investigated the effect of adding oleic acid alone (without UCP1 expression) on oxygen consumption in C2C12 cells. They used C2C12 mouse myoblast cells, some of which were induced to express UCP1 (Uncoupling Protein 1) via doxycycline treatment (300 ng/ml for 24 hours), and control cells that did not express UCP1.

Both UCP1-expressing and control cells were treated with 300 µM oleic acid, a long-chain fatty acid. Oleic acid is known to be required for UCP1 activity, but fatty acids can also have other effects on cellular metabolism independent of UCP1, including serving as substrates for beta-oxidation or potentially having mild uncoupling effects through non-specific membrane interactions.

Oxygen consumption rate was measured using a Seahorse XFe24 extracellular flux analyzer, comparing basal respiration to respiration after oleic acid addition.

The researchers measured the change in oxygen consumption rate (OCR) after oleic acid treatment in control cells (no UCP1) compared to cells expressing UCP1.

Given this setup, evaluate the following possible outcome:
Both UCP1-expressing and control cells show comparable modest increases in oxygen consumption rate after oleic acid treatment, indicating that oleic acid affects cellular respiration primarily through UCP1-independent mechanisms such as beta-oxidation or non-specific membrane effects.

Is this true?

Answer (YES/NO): NO